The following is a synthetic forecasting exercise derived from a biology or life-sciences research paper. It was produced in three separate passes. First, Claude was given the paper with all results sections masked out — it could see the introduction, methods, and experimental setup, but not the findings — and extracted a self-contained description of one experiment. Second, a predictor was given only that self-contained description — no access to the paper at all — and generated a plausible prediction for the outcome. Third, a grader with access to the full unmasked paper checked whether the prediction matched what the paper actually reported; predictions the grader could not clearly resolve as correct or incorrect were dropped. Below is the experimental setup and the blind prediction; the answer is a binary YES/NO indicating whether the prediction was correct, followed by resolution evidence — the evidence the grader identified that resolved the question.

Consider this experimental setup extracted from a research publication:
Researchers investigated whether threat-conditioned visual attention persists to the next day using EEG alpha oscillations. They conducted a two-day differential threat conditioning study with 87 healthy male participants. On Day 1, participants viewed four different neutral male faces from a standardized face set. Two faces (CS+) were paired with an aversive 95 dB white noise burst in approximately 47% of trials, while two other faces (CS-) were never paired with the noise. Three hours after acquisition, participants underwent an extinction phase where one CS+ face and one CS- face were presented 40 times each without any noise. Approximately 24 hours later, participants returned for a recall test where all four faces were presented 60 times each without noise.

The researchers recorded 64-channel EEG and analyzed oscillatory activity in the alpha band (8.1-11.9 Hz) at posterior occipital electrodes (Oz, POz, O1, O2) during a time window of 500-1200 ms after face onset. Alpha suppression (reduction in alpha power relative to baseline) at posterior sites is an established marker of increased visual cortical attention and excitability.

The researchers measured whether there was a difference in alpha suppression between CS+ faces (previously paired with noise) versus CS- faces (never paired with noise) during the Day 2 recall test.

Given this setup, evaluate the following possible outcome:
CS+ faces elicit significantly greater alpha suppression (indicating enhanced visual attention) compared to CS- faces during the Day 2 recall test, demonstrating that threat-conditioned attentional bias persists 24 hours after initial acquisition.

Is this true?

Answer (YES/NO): YES